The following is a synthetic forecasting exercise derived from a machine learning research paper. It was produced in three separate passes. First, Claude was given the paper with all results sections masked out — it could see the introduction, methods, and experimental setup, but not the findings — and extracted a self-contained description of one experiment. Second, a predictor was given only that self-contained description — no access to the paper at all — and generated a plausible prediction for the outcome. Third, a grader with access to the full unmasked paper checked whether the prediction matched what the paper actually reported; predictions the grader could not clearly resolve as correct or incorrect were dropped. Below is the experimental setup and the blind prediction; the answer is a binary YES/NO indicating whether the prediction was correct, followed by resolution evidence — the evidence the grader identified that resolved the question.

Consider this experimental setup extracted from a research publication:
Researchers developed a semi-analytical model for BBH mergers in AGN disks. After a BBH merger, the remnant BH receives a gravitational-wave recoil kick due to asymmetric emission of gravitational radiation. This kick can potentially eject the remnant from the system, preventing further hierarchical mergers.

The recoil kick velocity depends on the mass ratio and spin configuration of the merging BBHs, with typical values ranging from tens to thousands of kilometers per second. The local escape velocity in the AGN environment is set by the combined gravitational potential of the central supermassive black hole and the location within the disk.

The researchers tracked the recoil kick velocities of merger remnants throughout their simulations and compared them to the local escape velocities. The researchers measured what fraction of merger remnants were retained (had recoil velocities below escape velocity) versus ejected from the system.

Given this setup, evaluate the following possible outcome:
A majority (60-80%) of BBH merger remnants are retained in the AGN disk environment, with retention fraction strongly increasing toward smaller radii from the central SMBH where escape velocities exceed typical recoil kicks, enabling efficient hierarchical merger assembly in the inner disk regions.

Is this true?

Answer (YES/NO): NO